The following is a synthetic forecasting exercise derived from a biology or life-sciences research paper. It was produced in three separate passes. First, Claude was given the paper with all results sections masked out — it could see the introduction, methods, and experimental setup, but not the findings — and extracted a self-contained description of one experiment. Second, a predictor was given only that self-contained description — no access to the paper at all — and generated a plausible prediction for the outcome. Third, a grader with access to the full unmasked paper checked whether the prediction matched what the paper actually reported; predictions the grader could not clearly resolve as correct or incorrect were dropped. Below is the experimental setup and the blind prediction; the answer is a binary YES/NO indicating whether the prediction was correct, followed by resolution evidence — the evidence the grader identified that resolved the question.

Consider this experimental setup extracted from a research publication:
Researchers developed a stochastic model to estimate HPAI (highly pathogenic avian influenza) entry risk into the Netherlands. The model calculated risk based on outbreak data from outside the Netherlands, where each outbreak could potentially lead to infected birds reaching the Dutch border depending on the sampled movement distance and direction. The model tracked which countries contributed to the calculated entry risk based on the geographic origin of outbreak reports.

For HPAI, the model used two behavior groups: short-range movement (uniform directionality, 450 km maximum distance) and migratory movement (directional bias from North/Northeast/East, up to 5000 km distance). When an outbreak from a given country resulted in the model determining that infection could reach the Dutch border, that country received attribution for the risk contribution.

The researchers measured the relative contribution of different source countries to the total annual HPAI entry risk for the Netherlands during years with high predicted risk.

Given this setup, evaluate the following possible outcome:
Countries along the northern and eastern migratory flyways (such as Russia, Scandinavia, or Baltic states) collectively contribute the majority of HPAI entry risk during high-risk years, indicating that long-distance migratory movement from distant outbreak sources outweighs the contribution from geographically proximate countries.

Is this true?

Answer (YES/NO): NO